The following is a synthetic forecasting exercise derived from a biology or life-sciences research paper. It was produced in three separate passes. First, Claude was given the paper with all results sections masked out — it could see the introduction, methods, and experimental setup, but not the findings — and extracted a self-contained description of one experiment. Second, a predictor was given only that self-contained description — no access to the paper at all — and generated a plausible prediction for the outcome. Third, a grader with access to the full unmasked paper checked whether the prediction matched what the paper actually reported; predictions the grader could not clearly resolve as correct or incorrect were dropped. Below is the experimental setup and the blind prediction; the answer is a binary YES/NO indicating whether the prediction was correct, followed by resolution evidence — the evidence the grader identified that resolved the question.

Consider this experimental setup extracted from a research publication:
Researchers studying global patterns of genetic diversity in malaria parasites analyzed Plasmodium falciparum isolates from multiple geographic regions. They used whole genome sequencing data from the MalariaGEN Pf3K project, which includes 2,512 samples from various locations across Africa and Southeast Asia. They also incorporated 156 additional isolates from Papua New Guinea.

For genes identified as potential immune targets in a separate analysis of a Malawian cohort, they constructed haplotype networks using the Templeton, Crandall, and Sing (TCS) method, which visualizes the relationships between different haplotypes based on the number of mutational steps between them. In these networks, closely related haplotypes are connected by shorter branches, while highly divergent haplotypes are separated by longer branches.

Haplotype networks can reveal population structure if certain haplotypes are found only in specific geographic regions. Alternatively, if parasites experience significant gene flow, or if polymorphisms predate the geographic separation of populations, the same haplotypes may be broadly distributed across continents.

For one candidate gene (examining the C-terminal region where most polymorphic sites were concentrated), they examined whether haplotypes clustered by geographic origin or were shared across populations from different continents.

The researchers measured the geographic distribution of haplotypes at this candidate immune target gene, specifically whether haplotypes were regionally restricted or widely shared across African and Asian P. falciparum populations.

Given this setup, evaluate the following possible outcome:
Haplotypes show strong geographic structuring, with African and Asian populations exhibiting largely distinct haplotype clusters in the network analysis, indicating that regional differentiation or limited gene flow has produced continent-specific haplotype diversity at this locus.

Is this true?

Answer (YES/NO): NO